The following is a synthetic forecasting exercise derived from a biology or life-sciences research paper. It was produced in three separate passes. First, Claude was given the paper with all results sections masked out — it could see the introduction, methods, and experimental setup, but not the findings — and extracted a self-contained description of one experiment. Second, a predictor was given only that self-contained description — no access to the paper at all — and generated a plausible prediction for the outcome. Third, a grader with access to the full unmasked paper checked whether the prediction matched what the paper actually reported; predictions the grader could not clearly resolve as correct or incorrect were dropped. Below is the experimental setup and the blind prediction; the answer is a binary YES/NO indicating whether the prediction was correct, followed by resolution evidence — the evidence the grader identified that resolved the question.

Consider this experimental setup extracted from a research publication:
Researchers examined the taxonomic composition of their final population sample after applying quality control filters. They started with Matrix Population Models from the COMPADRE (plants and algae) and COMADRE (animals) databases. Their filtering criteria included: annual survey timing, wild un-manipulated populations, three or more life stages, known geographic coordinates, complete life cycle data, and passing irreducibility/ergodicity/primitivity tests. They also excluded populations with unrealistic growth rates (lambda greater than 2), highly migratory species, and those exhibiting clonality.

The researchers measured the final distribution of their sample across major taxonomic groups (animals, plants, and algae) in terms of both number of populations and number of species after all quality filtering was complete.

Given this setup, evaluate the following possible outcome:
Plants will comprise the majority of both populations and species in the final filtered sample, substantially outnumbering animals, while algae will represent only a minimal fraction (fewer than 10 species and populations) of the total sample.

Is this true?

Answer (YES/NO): NO